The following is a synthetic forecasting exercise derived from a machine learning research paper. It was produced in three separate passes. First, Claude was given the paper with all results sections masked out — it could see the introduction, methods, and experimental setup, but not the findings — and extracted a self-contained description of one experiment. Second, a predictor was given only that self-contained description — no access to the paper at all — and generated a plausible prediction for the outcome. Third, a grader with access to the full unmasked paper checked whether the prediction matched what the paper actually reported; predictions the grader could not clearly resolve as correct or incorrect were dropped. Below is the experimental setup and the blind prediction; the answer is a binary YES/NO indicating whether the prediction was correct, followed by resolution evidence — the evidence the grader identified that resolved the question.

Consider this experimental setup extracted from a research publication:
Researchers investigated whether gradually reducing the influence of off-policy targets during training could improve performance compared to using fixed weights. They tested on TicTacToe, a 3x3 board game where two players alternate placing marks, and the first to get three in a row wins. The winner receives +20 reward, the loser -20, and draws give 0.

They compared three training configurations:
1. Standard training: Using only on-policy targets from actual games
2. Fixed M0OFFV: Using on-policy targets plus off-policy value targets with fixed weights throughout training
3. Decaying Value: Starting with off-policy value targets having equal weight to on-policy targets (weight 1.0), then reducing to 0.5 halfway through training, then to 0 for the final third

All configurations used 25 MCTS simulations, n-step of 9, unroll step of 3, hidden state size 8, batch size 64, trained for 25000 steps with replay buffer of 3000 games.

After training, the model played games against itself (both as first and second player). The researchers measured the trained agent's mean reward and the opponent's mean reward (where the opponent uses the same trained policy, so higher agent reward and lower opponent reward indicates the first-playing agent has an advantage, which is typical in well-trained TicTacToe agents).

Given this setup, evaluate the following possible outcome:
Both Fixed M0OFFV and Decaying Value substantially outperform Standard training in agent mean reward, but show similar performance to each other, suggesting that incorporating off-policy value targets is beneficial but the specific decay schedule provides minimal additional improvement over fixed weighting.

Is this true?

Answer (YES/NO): NO